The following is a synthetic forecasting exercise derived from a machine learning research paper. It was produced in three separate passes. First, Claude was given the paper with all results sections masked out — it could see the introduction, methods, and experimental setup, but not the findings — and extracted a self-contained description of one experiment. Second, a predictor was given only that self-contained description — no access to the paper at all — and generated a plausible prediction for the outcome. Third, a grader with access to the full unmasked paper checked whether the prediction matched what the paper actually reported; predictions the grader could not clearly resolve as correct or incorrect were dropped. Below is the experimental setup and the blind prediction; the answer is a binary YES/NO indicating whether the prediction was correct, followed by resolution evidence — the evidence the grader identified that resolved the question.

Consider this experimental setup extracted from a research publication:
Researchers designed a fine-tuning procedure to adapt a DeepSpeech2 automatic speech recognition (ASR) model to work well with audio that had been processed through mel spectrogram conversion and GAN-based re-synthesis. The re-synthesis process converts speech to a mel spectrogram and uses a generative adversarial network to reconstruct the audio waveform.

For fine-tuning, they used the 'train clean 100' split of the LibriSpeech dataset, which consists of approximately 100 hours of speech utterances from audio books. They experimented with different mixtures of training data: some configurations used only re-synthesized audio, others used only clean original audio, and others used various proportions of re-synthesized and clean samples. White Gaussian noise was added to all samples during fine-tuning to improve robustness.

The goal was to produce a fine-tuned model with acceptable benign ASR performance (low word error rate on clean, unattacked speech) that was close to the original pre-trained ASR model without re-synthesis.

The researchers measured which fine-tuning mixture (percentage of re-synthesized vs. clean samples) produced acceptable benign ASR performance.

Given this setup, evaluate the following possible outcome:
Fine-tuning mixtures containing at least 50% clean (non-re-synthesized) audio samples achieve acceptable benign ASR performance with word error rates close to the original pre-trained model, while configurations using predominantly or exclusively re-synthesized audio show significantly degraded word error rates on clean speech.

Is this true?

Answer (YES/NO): NO